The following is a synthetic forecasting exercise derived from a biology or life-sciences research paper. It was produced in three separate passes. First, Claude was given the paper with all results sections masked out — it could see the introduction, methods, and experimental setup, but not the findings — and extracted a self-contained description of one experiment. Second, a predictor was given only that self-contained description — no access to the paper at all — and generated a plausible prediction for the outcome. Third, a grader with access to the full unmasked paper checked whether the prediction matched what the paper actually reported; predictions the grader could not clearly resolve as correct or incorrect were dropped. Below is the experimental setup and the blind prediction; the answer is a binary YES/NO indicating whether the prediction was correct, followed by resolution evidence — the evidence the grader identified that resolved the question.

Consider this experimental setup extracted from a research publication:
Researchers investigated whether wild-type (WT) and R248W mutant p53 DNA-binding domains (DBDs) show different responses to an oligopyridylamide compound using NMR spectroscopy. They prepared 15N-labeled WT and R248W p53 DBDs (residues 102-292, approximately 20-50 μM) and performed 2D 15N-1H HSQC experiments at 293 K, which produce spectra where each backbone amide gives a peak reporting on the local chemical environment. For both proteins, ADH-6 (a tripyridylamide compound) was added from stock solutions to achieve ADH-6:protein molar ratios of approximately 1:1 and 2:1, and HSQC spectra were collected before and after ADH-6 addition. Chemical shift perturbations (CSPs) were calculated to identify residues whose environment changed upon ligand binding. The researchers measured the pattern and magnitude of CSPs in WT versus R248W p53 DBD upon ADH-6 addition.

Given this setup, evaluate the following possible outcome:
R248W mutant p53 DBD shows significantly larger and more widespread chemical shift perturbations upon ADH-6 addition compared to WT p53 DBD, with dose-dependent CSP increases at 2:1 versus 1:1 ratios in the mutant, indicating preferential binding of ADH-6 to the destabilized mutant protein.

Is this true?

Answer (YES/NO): NO